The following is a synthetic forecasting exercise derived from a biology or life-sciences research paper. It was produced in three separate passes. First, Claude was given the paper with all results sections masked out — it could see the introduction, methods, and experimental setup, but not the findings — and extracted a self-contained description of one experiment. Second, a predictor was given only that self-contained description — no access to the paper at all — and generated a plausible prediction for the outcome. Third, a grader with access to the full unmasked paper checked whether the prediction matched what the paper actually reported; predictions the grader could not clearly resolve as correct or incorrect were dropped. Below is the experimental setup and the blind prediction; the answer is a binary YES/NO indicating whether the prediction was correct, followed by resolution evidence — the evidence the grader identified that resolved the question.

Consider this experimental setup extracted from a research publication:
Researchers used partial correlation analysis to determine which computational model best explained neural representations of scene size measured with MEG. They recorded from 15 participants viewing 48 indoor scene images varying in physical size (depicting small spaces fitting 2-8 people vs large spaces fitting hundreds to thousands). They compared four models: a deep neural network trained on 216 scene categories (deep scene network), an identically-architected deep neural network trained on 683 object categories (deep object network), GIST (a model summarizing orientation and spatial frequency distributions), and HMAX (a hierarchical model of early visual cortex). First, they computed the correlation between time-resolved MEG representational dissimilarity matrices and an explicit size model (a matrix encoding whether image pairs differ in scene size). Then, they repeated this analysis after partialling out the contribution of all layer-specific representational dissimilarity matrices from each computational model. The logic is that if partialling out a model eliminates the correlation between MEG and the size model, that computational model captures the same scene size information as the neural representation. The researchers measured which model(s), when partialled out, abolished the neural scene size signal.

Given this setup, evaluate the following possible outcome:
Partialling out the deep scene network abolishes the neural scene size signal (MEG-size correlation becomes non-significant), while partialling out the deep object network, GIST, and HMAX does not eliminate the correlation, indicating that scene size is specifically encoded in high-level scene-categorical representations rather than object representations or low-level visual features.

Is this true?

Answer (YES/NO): YES